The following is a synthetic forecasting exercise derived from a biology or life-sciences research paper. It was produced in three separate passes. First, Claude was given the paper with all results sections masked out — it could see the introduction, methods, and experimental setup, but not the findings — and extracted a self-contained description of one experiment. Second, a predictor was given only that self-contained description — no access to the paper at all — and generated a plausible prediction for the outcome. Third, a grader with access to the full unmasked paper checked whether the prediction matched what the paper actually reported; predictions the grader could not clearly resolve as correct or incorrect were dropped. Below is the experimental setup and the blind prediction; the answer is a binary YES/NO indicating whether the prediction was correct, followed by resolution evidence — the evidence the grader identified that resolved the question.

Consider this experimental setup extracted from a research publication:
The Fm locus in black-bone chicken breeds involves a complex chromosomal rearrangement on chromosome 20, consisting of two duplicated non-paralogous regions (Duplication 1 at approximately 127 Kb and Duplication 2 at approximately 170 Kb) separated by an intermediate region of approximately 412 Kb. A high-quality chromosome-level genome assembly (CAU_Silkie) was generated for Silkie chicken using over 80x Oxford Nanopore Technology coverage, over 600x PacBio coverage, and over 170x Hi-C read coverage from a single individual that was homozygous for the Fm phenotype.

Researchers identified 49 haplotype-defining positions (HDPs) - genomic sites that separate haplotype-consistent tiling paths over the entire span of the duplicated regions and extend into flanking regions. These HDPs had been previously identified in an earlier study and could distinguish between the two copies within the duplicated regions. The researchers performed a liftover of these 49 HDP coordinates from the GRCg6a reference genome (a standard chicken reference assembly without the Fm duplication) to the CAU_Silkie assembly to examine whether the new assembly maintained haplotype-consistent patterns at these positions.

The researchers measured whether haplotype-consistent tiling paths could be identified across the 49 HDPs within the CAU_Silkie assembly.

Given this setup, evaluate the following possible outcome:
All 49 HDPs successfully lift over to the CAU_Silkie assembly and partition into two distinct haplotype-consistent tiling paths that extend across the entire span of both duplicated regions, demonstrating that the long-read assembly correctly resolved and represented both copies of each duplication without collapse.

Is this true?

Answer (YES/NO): NO